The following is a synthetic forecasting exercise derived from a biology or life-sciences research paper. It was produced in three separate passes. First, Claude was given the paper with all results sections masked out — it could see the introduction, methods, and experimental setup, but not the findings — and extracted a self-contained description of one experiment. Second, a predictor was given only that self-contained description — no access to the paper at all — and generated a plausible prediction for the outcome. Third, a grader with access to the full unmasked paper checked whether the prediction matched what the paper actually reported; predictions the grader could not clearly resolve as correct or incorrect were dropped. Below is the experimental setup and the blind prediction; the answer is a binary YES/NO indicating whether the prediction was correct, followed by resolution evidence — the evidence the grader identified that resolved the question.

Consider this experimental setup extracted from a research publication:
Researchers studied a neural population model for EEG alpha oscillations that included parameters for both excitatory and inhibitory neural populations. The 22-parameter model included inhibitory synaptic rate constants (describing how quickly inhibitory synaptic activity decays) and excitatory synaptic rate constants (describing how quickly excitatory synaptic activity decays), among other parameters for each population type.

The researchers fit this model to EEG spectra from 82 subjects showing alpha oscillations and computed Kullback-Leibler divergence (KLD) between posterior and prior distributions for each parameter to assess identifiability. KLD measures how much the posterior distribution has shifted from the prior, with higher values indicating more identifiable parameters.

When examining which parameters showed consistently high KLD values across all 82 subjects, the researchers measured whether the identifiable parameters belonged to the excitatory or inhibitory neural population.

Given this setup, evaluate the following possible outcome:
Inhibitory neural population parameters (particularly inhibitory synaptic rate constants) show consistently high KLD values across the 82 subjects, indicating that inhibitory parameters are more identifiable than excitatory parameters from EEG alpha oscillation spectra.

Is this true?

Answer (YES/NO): YES